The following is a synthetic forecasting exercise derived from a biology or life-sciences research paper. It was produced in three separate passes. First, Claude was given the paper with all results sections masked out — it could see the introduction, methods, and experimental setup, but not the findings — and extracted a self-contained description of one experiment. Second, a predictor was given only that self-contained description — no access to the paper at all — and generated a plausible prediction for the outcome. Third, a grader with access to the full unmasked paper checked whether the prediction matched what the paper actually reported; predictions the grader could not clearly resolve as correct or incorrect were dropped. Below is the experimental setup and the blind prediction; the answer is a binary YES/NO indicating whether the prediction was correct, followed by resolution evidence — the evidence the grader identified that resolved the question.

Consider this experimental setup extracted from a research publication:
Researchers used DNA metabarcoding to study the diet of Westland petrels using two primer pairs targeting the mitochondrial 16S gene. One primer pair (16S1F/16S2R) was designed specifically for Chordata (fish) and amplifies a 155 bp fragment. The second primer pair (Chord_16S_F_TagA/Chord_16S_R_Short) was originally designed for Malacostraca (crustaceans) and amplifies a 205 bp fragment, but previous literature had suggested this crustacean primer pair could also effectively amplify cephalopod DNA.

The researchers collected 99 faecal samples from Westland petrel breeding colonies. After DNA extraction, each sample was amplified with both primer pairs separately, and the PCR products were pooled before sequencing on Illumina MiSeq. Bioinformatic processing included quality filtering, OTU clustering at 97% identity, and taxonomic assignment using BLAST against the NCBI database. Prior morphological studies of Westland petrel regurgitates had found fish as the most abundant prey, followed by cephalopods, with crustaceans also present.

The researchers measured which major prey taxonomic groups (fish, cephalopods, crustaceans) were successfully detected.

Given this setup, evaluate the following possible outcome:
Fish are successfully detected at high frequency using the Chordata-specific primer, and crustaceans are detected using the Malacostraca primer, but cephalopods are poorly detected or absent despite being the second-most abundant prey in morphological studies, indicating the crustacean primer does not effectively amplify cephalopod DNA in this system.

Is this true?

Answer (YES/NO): NO